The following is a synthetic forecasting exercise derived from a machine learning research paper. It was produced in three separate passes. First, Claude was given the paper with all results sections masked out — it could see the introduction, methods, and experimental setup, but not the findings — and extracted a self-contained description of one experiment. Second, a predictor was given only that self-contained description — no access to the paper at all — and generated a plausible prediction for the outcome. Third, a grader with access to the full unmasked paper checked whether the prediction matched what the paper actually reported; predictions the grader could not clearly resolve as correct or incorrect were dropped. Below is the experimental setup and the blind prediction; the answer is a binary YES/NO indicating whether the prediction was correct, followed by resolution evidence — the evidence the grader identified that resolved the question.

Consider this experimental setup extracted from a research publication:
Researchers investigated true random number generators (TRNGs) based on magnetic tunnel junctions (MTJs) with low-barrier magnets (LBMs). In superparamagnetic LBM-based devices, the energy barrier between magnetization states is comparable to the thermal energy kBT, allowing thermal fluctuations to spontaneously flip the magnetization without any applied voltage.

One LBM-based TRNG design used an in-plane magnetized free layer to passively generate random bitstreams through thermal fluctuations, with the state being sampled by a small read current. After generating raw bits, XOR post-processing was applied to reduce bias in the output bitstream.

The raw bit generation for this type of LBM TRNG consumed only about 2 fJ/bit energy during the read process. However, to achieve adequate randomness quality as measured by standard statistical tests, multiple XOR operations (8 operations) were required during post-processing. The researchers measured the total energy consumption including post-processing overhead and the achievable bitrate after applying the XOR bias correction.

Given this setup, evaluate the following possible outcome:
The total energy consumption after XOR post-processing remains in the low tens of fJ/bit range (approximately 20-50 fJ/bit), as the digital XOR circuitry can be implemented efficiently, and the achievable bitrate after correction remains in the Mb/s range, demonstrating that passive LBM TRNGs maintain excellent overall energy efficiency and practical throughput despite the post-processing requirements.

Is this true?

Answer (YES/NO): NO